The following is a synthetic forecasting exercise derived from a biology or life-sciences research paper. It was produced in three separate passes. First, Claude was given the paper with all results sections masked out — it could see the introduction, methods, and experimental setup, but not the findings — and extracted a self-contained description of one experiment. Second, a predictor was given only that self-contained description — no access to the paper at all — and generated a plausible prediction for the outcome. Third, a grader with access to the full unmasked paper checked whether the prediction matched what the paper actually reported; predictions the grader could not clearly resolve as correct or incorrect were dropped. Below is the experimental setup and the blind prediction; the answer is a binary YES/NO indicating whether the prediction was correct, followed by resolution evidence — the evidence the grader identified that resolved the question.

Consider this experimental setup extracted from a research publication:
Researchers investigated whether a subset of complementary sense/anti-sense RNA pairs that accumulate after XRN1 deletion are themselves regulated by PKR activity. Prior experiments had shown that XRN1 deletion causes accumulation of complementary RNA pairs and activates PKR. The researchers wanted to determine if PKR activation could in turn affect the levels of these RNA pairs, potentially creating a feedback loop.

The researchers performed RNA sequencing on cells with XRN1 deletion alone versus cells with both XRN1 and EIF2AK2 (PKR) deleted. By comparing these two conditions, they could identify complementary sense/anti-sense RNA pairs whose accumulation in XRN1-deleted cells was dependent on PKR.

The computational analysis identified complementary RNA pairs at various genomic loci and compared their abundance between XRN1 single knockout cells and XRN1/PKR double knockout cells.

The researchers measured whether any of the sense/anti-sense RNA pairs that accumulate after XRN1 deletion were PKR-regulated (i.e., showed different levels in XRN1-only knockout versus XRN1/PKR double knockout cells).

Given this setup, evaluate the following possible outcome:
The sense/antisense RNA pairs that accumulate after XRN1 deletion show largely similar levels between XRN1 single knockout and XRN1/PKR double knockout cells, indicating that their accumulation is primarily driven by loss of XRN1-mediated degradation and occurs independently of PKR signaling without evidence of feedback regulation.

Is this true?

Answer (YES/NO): NO